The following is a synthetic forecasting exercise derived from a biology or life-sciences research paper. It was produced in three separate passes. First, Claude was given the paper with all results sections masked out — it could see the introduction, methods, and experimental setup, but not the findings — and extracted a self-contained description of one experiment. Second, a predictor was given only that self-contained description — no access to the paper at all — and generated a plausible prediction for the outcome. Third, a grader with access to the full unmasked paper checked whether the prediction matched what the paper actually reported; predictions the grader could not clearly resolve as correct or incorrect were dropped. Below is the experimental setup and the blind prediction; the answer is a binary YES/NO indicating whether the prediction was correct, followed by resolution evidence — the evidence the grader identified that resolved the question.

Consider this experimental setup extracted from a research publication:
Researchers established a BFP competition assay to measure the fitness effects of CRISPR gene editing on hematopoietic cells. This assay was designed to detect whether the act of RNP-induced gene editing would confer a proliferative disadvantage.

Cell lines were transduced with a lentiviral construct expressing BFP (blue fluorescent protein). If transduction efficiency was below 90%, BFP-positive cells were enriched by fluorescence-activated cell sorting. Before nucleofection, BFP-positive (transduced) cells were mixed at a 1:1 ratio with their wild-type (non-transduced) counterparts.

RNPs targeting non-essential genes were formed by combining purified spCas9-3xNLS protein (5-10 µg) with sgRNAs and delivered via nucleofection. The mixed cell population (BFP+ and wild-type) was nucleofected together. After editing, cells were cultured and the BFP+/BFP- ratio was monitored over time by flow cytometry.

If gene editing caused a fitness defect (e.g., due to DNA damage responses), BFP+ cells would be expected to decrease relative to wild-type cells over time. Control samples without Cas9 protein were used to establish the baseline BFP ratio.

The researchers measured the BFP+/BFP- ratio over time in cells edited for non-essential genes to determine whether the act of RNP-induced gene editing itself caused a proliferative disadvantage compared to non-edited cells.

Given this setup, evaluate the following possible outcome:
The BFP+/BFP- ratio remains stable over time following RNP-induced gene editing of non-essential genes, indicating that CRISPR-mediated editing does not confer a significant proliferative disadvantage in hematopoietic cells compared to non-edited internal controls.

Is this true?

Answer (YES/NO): YES